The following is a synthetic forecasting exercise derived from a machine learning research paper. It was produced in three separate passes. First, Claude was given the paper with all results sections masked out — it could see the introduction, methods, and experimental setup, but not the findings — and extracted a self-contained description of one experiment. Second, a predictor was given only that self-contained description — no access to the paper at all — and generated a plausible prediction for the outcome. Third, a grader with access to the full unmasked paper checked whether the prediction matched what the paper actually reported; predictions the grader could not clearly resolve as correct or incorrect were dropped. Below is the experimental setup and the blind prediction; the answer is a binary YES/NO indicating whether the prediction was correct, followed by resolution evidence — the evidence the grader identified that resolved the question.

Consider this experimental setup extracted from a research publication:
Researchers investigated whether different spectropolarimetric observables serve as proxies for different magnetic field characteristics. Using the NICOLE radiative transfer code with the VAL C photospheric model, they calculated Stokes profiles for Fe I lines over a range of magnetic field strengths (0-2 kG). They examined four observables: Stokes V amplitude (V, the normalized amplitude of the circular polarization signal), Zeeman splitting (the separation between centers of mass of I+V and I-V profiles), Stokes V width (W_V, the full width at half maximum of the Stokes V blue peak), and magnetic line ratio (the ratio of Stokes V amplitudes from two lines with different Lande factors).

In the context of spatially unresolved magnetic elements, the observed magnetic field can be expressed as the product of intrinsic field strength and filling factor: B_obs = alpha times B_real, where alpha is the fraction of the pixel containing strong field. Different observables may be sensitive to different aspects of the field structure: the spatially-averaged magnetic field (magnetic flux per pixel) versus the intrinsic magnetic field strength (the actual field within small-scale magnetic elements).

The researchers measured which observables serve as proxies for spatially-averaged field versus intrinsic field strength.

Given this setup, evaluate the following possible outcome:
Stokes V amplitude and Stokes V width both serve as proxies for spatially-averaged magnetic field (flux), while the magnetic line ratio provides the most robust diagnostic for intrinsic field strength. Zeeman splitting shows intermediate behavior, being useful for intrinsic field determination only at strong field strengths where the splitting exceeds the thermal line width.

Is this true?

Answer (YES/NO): NO